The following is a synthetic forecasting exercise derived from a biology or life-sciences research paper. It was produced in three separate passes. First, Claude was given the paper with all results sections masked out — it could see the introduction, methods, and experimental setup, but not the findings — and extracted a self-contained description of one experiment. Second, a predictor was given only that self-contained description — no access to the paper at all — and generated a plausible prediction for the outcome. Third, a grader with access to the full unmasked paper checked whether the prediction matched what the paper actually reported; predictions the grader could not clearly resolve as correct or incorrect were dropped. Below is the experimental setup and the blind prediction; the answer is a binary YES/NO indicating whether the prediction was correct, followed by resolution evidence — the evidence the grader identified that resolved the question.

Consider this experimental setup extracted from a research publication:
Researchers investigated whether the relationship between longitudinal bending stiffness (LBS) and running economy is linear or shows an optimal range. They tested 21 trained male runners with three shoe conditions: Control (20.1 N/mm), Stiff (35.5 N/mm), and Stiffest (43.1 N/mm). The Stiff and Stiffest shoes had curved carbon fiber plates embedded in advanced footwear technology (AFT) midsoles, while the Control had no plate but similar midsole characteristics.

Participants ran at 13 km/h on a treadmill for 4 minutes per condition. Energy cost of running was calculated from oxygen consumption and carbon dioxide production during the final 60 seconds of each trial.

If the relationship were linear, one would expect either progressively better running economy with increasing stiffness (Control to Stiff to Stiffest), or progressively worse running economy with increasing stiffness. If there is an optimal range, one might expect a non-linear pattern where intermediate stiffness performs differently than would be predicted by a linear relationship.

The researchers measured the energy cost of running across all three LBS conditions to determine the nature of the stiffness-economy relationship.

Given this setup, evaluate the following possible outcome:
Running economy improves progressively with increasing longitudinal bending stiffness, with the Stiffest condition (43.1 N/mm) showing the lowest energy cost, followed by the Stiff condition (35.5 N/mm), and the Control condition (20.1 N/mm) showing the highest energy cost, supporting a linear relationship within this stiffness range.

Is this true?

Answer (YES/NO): NO